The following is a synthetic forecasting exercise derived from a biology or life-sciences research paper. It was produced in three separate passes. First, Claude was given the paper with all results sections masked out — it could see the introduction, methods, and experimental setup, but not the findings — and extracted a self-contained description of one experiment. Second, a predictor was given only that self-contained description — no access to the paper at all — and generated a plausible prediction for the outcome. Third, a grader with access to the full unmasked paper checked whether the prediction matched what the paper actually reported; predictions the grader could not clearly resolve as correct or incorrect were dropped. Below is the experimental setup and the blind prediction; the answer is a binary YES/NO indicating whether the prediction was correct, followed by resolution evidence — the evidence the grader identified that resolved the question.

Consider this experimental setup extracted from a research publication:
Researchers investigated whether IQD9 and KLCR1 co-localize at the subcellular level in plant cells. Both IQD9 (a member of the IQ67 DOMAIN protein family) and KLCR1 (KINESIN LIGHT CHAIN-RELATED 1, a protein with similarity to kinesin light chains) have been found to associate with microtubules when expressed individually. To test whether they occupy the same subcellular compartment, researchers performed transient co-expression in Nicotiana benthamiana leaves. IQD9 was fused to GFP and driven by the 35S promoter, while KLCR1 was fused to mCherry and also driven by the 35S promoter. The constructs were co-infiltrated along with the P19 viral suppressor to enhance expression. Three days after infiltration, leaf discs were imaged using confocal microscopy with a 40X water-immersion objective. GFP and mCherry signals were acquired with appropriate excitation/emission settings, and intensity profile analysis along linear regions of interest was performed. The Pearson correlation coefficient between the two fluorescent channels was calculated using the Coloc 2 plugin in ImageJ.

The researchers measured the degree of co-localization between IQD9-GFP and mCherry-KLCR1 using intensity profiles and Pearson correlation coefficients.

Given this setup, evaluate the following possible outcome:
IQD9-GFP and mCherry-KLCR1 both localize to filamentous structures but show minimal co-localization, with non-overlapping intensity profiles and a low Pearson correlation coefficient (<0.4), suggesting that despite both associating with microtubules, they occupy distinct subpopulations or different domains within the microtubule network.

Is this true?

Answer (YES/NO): NO